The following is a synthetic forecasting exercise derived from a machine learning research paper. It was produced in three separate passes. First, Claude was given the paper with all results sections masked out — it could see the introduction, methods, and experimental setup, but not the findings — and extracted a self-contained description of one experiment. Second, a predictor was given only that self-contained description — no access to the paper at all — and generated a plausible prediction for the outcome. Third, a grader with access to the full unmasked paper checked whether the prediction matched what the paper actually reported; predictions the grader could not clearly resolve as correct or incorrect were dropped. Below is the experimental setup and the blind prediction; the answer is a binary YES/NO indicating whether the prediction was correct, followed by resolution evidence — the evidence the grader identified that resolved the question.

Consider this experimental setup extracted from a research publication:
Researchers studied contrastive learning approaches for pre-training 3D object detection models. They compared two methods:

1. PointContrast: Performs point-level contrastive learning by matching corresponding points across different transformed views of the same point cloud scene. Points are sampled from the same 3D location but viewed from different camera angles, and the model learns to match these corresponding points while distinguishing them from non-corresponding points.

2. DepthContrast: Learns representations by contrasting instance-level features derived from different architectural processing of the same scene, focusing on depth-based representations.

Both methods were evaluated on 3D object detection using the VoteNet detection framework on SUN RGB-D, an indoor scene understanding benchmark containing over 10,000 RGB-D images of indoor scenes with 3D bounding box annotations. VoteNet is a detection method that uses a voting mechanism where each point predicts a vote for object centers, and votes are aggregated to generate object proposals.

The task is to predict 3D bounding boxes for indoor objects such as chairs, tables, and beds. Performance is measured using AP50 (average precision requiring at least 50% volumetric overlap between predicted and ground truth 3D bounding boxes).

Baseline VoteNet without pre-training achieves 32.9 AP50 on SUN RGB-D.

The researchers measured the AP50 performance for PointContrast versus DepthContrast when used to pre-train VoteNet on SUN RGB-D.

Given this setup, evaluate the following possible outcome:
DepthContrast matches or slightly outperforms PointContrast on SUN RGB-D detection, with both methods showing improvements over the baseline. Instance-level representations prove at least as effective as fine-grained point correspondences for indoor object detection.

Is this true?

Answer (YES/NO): YES